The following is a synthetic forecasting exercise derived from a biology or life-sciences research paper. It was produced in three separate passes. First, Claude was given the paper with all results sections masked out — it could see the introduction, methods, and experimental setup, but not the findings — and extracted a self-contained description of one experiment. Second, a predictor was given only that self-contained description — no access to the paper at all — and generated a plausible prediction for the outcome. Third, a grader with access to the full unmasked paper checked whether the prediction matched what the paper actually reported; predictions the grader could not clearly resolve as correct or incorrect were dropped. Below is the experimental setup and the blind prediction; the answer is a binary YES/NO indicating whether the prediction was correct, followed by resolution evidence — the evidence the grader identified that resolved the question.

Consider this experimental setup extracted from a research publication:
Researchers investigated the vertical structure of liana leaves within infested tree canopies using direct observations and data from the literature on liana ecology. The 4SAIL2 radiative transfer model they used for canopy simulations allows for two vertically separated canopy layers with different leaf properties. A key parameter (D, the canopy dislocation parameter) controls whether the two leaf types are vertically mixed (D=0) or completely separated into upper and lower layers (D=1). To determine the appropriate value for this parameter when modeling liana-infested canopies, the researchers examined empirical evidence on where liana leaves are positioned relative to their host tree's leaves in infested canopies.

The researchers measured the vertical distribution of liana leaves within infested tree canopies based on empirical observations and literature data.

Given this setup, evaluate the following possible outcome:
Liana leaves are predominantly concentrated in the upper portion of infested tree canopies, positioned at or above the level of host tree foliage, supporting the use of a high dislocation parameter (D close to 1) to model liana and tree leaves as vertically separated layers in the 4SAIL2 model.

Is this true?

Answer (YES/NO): YES